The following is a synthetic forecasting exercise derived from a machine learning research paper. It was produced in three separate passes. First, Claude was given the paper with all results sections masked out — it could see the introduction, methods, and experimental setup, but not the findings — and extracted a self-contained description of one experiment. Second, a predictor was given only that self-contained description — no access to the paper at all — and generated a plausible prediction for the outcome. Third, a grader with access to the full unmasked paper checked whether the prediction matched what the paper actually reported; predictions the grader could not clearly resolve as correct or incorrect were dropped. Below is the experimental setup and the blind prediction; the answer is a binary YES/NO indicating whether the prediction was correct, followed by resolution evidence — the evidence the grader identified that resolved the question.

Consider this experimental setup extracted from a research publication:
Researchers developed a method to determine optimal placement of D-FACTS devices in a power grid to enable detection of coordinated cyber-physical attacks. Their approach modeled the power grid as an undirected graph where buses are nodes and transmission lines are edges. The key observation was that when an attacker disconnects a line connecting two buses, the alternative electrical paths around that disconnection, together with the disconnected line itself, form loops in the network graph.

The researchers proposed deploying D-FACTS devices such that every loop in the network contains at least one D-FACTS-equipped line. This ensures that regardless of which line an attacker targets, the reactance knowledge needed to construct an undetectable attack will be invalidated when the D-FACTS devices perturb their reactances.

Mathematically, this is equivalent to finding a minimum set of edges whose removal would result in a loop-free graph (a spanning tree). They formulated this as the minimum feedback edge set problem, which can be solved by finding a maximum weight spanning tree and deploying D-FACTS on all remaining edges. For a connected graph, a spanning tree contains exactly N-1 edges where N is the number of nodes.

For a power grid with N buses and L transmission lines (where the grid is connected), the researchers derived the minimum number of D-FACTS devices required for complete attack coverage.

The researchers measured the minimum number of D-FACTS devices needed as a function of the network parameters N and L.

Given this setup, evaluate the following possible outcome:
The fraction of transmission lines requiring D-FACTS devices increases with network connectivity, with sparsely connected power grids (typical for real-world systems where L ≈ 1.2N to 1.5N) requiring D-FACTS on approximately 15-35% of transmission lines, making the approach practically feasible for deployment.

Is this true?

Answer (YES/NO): NO